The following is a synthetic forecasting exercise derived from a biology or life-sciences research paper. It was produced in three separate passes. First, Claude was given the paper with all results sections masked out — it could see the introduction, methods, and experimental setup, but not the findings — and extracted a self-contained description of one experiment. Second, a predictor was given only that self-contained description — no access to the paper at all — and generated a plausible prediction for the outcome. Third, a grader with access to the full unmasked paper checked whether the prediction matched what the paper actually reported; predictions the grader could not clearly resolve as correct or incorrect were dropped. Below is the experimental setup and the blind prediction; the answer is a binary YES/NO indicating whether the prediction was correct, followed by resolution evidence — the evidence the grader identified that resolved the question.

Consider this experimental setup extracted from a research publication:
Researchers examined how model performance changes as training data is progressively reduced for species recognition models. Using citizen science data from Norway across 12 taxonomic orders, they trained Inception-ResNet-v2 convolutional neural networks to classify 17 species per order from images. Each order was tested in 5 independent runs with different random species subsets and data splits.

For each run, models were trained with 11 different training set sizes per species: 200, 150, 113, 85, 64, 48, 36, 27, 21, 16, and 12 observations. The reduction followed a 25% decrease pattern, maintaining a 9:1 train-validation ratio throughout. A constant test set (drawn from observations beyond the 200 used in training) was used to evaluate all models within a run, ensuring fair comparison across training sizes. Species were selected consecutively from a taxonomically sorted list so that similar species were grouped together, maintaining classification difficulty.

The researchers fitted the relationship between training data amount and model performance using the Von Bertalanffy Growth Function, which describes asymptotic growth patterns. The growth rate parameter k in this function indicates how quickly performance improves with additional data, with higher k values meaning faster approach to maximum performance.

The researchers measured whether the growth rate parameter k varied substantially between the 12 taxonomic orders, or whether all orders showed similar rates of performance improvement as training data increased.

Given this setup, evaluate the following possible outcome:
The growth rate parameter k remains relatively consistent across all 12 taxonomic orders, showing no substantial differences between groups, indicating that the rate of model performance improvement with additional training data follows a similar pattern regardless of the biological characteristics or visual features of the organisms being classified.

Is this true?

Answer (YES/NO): NO